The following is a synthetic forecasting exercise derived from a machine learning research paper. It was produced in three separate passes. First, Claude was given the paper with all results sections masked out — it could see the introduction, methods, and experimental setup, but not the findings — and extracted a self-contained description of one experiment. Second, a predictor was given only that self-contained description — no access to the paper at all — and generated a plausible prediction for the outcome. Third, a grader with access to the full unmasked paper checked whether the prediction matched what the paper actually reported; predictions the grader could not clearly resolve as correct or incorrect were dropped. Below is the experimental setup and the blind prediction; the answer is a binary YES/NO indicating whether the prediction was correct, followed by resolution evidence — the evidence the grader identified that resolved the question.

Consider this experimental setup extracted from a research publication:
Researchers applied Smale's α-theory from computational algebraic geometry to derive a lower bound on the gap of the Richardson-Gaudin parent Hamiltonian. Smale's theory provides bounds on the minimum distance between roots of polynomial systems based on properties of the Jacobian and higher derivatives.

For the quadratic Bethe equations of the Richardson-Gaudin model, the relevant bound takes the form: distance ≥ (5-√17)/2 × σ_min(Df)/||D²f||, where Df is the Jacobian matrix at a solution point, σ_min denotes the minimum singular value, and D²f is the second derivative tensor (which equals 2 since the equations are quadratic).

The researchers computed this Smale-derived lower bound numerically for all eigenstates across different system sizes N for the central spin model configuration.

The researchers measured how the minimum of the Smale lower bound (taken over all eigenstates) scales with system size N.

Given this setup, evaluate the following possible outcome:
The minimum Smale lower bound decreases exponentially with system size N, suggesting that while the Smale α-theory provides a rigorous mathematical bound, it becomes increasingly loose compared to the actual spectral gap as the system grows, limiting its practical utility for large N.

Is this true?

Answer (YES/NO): YES